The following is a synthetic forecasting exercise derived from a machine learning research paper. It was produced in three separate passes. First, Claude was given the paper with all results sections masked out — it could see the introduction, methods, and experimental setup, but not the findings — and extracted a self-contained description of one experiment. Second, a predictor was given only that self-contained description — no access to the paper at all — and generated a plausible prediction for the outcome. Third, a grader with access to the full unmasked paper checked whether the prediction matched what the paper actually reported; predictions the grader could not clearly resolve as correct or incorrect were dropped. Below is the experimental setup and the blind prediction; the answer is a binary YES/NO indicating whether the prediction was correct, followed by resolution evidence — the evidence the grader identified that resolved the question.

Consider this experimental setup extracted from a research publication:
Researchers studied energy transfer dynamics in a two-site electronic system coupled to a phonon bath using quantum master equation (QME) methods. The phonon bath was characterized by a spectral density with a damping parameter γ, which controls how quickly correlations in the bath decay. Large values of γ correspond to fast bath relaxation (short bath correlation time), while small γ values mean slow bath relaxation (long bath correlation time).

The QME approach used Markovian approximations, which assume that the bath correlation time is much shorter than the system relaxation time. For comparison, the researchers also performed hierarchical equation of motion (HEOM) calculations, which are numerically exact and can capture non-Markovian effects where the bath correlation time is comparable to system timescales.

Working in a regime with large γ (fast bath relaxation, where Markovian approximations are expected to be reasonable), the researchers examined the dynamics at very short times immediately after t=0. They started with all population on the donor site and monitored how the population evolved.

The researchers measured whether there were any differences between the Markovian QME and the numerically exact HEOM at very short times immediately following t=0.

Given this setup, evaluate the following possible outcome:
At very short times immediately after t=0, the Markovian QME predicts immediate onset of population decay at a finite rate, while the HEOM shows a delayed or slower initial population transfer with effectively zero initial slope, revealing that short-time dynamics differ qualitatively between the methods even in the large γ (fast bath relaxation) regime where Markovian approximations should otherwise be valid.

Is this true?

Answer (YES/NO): NO